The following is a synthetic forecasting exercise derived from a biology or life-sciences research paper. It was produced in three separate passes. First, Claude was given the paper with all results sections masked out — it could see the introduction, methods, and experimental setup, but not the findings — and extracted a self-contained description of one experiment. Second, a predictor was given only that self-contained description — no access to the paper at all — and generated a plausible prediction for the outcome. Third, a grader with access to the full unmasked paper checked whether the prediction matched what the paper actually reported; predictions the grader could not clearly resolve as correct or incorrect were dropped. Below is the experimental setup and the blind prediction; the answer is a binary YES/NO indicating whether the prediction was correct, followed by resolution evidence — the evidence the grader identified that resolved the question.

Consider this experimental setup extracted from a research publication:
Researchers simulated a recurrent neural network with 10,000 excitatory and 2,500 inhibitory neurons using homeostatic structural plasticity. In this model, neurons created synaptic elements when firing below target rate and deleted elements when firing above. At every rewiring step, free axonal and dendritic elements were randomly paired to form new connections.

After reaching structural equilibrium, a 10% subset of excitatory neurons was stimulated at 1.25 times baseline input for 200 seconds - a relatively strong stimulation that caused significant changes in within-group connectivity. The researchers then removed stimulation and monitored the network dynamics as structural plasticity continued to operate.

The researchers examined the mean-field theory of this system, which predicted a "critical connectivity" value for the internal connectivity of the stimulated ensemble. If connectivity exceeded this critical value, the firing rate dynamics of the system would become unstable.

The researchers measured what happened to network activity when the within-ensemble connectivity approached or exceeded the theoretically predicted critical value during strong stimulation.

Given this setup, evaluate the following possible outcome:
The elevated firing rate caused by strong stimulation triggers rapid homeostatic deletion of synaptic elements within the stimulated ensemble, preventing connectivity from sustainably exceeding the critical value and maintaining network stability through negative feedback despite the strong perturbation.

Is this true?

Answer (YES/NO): NO